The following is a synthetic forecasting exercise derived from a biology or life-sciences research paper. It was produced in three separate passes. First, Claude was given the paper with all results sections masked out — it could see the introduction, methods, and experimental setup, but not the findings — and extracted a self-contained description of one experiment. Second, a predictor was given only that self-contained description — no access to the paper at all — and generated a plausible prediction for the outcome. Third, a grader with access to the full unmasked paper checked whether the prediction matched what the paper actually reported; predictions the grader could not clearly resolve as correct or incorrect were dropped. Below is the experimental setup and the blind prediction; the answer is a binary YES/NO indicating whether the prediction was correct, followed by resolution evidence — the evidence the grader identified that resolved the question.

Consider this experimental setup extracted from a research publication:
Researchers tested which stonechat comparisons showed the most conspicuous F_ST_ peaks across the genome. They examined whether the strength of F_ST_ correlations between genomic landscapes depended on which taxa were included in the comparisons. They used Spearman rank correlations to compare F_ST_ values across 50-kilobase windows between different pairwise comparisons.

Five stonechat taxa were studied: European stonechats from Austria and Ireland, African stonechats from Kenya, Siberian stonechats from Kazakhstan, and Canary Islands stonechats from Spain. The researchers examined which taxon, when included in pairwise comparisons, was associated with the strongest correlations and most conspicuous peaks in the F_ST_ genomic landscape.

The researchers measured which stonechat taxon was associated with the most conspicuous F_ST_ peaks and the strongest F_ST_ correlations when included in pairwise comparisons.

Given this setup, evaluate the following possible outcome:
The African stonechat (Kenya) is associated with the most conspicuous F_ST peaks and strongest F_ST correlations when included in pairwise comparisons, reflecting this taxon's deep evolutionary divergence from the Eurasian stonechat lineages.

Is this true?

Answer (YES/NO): NO